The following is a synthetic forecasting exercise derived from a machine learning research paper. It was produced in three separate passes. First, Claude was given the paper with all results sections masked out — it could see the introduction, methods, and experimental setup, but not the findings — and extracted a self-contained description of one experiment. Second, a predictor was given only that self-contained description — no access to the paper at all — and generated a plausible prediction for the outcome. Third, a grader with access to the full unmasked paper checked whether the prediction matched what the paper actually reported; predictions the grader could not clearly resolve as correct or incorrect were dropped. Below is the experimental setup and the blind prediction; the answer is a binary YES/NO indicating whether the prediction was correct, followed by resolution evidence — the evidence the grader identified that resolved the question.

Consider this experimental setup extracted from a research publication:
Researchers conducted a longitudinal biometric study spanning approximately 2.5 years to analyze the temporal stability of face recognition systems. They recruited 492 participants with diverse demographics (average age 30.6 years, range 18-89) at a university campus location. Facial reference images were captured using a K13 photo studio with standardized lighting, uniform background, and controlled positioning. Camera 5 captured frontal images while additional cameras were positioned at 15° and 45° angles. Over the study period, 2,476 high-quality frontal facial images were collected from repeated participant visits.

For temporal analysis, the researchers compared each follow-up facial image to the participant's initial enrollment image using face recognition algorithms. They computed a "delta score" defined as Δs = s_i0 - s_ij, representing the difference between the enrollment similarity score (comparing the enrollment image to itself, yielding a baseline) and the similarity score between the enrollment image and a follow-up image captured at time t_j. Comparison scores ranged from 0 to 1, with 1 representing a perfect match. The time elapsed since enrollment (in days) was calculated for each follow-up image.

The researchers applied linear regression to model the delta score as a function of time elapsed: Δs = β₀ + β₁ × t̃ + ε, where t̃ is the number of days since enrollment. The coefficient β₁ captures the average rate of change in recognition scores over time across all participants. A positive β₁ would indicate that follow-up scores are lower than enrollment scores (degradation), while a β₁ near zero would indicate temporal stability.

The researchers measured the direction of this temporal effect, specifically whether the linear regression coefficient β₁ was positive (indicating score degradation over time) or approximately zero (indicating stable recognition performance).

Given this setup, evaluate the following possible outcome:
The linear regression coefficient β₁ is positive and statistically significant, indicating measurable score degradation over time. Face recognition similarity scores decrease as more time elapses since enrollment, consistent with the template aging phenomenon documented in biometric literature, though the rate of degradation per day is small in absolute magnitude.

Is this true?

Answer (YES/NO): YES